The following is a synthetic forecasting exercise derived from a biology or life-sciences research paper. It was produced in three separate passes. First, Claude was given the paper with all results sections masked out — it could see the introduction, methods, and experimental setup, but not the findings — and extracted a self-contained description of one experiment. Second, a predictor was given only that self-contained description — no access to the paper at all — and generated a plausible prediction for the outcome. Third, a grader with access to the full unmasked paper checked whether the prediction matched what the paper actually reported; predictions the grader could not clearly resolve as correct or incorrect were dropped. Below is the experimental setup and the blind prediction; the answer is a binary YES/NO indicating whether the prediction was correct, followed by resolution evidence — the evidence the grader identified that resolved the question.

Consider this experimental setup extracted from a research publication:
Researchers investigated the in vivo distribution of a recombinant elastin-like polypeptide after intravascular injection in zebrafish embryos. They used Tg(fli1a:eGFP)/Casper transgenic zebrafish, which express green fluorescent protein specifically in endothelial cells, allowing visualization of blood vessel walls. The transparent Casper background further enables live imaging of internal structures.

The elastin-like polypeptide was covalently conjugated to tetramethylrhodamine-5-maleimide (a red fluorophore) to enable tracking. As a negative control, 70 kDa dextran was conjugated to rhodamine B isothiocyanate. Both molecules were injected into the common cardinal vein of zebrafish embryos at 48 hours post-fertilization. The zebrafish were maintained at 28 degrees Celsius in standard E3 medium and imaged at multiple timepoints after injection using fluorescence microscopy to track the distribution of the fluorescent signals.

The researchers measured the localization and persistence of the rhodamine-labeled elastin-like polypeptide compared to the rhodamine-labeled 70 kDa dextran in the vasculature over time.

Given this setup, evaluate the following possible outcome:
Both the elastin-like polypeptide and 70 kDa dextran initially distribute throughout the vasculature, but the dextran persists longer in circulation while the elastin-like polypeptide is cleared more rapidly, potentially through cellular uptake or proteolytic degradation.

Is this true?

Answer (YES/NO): NO